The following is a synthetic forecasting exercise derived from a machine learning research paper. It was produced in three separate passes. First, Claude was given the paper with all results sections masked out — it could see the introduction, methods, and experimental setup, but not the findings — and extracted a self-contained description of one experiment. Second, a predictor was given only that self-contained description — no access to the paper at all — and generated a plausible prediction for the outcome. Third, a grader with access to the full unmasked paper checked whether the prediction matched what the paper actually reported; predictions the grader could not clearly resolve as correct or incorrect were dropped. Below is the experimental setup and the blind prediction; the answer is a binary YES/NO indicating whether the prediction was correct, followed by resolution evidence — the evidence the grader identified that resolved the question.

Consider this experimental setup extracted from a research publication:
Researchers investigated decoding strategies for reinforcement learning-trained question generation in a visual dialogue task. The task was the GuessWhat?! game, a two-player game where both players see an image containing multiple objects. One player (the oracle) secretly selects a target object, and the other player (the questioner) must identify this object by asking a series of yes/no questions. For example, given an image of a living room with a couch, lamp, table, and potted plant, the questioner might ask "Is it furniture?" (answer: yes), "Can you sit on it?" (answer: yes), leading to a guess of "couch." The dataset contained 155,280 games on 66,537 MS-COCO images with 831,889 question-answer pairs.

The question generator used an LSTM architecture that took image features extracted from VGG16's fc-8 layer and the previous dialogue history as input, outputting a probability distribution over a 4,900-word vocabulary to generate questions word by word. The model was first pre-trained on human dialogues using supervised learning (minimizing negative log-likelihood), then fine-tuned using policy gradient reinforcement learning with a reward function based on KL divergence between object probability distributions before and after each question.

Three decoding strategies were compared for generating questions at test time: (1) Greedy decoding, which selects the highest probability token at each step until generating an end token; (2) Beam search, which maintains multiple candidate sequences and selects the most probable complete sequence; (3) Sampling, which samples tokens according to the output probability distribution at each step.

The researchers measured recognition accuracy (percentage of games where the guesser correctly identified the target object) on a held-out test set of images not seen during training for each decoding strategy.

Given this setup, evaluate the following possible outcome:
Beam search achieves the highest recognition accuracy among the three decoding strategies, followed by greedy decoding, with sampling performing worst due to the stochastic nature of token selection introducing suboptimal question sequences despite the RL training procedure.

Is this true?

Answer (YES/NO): NO